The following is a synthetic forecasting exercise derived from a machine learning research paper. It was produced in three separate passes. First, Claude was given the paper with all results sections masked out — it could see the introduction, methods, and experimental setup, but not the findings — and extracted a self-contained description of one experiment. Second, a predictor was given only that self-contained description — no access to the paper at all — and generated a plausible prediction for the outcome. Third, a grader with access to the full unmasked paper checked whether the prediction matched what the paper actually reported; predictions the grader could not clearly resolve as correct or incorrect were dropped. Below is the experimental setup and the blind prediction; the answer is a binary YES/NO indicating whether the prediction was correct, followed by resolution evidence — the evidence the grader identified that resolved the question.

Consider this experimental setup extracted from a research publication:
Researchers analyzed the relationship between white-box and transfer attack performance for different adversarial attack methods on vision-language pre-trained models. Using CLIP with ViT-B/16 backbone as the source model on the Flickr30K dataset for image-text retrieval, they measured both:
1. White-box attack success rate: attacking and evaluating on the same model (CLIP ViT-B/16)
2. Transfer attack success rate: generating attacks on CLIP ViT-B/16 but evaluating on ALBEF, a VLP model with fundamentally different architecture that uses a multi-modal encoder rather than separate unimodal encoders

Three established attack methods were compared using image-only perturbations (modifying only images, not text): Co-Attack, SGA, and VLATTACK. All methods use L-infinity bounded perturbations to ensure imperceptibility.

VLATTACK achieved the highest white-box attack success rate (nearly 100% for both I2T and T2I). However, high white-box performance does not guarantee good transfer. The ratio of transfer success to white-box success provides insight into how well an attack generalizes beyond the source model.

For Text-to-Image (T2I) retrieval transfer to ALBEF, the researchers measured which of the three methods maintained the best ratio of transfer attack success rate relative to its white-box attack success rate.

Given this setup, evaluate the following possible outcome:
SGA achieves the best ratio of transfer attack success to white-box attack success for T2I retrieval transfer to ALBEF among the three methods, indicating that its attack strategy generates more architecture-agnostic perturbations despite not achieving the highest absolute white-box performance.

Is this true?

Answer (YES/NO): YES